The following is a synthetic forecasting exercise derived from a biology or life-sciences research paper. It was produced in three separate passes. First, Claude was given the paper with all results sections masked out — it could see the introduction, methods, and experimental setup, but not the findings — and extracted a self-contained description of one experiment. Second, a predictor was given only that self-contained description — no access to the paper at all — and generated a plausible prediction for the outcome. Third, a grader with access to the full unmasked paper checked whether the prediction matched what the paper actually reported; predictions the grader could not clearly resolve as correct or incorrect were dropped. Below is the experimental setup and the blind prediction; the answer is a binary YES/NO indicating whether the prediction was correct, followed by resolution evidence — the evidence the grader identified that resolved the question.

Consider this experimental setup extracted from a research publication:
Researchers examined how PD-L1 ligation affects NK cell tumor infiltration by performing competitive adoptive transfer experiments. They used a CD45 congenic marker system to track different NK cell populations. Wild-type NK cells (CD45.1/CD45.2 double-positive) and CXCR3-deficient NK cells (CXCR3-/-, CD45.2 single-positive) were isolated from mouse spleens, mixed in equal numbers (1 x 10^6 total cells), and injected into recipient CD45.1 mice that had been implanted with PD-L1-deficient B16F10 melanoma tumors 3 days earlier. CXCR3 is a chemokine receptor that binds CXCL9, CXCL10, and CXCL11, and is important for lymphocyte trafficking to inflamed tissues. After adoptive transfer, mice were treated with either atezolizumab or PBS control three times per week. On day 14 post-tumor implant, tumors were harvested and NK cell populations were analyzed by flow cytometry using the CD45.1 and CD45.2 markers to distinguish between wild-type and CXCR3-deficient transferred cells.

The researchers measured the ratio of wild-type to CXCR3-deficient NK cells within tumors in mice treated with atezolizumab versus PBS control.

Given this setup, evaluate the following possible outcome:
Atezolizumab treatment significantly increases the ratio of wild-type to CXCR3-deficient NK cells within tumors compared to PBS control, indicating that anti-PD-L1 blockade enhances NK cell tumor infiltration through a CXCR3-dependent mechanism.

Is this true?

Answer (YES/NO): YES